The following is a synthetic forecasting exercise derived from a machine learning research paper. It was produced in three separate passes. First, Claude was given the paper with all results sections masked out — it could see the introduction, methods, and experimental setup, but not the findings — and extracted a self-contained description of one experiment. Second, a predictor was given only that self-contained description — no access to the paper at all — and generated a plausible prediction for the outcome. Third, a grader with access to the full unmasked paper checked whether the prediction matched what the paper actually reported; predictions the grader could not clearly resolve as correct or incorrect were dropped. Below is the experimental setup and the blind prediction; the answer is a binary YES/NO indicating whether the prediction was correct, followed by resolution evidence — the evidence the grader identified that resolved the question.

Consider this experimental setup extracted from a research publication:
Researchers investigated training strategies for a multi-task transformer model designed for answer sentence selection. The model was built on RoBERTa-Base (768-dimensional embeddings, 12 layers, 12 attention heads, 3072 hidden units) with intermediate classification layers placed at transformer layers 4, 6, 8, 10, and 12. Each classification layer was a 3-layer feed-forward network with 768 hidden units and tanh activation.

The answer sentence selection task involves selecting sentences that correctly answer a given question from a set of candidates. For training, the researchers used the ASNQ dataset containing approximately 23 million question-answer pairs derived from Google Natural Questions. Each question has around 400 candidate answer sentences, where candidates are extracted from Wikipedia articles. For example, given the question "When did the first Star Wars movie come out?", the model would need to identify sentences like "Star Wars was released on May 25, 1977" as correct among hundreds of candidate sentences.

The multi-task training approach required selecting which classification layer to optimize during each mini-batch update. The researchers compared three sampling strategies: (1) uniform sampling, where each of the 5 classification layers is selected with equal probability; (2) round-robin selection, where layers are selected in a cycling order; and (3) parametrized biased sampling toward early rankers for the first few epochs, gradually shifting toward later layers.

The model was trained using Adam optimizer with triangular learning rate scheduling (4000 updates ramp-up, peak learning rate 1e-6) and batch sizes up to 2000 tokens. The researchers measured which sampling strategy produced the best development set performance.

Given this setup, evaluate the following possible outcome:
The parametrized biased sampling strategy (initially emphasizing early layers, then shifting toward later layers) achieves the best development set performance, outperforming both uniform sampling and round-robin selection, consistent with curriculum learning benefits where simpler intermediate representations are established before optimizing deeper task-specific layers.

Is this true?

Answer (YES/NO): NO